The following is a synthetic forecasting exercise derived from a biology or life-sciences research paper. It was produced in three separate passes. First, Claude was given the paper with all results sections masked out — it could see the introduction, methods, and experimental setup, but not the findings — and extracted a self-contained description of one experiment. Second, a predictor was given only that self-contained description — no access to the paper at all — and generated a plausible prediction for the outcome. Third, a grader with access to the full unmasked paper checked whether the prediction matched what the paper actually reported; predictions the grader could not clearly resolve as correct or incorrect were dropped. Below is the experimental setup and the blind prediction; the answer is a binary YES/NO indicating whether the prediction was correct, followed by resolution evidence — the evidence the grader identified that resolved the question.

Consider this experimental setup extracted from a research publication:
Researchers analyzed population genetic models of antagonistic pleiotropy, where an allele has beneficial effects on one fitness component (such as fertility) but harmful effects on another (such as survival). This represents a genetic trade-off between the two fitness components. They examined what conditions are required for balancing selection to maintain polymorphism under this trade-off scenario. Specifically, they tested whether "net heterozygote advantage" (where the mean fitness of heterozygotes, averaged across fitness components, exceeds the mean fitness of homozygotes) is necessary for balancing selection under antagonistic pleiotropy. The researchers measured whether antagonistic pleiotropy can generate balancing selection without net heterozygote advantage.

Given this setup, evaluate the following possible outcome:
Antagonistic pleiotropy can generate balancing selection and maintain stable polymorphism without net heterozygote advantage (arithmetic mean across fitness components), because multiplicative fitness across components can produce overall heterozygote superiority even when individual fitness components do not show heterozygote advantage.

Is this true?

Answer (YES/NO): NO